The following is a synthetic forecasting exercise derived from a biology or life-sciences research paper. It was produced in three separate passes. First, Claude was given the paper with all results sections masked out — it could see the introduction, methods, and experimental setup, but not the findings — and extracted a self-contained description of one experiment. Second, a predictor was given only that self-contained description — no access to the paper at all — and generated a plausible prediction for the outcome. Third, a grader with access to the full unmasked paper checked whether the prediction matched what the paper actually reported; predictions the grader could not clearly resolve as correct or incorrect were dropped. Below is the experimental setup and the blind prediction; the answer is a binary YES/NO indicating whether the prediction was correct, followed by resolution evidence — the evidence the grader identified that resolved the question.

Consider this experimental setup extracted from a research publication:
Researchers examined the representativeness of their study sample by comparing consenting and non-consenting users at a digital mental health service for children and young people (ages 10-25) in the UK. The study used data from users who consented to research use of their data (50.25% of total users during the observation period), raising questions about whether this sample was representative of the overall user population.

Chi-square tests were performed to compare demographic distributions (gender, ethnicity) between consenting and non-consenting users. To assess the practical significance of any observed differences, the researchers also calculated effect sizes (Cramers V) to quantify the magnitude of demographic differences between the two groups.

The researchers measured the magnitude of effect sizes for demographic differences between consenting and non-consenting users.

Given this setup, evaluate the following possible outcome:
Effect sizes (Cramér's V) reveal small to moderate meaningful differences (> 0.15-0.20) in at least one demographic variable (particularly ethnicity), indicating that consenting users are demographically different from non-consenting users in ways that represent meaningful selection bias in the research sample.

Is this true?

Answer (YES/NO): NO